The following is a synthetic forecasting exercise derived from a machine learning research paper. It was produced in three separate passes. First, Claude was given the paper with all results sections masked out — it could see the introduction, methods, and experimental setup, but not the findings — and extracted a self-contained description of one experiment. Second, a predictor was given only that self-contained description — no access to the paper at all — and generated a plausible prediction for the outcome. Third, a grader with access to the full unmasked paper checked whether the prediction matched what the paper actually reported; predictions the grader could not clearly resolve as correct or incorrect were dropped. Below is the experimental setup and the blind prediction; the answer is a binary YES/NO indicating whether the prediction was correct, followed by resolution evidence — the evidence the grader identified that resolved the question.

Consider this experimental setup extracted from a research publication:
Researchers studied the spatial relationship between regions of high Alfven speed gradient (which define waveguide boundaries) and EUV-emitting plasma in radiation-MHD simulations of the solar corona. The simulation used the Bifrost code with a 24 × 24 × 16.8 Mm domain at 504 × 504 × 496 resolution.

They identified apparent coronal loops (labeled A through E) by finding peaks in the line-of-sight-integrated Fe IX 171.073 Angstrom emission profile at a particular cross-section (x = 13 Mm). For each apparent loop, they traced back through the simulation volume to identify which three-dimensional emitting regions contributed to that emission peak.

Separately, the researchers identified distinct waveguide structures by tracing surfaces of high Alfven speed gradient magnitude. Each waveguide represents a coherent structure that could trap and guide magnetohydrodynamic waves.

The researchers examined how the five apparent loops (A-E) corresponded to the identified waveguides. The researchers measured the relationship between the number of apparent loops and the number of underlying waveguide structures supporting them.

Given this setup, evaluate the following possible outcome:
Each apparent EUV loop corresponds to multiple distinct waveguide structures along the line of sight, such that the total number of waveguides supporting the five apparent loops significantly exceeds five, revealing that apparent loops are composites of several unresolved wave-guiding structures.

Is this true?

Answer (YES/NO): NO